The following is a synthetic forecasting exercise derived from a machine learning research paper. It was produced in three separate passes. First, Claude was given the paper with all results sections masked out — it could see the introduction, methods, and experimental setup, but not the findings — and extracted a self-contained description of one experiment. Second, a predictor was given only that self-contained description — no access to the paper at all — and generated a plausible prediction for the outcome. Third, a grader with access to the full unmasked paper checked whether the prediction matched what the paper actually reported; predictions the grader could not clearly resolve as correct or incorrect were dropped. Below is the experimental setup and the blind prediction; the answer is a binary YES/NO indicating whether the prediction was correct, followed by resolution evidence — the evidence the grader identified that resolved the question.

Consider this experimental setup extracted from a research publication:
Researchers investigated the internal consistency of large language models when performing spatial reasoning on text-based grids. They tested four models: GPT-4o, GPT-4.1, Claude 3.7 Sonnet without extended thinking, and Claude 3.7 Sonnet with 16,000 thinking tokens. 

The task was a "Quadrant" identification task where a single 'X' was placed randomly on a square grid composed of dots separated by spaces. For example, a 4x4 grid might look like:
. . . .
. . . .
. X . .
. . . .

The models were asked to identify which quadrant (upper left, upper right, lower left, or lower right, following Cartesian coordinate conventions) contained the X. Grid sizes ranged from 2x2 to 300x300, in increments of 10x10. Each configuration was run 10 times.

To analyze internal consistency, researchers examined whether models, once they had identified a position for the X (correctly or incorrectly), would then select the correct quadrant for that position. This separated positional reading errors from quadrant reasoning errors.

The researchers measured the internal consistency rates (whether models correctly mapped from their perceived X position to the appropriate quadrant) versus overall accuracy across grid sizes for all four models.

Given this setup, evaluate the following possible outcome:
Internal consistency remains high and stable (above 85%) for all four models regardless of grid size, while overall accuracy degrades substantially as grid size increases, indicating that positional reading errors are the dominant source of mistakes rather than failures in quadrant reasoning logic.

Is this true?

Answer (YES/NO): NO